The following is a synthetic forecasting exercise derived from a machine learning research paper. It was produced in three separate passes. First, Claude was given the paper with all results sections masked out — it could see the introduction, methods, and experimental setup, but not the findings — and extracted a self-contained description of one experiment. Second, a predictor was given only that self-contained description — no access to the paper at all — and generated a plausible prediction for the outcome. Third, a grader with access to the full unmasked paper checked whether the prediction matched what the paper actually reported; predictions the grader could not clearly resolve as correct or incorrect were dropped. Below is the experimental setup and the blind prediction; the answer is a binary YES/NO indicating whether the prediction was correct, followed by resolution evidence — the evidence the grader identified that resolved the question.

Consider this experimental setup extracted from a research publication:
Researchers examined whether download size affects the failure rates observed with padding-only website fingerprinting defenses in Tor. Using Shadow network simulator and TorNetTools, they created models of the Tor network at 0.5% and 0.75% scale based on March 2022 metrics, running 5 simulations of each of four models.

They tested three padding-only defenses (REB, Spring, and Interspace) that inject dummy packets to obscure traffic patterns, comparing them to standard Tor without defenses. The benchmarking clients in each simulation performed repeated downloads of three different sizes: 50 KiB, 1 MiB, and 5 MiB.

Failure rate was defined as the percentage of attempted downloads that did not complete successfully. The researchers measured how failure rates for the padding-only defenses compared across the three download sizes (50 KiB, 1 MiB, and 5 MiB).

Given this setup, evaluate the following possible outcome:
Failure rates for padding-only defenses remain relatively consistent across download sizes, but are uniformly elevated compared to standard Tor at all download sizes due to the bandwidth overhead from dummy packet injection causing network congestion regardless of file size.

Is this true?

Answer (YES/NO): NO